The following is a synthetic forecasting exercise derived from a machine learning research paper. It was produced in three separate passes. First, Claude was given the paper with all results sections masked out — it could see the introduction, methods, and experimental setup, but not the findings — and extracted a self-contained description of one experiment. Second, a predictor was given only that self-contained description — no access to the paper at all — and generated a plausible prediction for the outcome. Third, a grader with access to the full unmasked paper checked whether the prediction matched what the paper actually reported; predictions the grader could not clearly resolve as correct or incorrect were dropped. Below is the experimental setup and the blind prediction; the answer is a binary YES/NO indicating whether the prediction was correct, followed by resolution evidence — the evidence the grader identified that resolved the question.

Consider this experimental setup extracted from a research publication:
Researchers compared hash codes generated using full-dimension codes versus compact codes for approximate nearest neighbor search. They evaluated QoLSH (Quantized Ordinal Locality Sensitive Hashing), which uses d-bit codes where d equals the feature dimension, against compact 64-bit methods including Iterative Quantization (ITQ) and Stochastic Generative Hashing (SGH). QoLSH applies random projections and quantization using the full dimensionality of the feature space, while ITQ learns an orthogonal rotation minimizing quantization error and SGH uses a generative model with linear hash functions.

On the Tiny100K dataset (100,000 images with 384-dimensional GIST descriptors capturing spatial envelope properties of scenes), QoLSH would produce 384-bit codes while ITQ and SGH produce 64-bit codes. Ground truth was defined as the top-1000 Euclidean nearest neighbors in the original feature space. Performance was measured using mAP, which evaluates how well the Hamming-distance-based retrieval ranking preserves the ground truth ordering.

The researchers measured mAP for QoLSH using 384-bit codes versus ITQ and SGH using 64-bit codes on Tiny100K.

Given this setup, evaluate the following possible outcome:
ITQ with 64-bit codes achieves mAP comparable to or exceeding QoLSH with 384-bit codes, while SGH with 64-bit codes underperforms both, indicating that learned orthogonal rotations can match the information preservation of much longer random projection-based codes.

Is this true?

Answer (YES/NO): NO